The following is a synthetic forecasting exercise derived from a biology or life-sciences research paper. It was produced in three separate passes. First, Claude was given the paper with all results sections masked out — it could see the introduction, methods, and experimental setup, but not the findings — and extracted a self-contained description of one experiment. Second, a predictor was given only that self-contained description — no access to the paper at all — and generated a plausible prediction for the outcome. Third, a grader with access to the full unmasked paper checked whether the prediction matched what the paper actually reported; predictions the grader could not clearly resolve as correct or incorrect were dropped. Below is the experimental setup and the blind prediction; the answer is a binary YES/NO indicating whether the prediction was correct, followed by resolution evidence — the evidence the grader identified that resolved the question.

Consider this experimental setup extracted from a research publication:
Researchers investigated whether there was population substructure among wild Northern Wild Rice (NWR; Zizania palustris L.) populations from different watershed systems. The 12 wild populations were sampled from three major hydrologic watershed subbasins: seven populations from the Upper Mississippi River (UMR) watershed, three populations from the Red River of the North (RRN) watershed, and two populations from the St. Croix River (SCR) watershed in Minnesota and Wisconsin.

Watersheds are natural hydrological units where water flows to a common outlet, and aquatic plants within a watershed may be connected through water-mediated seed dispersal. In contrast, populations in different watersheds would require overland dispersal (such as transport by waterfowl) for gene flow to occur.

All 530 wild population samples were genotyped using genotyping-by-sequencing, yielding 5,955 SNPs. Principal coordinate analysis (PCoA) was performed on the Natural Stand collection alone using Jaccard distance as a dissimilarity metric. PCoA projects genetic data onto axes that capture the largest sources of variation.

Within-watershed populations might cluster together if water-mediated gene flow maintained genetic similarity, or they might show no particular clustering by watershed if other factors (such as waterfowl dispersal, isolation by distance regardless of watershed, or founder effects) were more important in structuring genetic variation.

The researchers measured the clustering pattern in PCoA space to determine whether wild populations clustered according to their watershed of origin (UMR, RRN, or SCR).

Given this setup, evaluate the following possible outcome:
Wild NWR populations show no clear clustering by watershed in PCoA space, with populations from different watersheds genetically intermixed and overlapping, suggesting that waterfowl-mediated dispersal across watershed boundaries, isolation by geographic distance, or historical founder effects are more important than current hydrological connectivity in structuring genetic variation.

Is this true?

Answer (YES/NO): YES